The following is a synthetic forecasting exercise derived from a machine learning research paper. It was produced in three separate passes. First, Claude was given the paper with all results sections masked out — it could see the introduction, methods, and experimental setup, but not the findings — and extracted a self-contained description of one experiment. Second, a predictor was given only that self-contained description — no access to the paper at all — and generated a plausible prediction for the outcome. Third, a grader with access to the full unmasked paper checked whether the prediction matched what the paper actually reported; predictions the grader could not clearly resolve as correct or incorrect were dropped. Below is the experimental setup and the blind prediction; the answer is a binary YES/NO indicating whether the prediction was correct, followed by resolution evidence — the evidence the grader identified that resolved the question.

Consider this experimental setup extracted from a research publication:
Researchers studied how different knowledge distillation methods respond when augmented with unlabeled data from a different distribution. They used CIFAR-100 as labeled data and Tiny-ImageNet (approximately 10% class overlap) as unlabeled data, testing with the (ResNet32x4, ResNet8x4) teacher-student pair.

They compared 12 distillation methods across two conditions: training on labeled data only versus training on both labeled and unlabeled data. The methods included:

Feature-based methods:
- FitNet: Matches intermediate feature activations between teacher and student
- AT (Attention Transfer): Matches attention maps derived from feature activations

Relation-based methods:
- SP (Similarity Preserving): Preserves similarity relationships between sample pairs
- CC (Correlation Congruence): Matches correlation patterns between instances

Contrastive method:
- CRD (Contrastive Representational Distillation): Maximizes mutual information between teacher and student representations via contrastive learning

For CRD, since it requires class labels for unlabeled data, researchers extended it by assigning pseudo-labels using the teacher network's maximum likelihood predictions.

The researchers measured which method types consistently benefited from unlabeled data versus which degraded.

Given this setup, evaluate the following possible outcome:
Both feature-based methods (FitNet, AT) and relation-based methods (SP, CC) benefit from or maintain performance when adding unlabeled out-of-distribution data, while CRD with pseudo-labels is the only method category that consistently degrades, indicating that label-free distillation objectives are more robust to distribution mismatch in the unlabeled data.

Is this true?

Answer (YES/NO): NO